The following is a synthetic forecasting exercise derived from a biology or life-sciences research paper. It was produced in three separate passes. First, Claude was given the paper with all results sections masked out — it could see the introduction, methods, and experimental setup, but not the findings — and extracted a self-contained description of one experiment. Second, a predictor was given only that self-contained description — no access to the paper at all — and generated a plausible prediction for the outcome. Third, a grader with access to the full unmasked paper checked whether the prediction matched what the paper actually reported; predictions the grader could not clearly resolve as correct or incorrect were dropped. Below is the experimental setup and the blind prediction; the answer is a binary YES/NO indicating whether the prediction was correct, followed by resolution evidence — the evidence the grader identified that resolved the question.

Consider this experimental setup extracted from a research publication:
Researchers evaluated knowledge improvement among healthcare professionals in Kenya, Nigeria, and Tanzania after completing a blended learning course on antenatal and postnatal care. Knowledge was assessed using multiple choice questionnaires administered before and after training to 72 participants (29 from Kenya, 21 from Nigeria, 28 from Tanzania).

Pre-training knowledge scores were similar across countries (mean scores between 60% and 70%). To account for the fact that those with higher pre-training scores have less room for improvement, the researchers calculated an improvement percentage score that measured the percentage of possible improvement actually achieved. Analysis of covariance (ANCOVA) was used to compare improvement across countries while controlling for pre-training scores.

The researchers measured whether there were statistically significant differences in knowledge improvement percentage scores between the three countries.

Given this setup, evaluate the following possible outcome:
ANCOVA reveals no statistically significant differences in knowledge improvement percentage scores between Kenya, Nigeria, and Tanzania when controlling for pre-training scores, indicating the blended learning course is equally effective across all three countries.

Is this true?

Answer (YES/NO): NO